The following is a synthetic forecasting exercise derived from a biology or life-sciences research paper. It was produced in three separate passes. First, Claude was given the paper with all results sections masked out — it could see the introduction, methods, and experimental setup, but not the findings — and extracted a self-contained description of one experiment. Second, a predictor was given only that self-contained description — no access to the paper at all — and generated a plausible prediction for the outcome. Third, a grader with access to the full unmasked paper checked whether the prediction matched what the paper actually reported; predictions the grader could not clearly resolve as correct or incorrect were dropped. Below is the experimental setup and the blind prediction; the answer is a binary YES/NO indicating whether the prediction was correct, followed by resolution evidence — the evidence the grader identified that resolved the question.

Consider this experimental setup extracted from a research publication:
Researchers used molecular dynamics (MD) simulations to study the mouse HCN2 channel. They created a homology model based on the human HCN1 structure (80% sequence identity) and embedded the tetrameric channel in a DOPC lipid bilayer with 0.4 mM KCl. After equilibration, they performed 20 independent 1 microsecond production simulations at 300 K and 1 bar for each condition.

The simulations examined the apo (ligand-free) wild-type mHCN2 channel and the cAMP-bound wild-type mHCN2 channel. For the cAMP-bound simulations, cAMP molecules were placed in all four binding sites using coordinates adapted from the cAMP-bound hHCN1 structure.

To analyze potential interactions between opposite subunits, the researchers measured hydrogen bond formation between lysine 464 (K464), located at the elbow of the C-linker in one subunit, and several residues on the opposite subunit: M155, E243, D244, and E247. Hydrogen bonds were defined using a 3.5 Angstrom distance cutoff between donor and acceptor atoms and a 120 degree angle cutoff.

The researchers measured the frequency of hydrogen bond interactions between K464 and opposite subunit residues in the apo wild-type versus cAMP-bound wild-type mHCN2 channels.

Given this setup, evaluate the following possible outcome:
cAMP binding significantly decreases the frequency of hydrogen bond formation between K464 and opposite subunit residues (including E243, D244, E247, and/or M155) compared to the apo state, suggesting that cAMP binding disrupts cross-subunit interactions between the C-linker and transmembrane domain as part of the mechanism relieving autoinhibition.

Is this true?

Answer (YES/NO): YES